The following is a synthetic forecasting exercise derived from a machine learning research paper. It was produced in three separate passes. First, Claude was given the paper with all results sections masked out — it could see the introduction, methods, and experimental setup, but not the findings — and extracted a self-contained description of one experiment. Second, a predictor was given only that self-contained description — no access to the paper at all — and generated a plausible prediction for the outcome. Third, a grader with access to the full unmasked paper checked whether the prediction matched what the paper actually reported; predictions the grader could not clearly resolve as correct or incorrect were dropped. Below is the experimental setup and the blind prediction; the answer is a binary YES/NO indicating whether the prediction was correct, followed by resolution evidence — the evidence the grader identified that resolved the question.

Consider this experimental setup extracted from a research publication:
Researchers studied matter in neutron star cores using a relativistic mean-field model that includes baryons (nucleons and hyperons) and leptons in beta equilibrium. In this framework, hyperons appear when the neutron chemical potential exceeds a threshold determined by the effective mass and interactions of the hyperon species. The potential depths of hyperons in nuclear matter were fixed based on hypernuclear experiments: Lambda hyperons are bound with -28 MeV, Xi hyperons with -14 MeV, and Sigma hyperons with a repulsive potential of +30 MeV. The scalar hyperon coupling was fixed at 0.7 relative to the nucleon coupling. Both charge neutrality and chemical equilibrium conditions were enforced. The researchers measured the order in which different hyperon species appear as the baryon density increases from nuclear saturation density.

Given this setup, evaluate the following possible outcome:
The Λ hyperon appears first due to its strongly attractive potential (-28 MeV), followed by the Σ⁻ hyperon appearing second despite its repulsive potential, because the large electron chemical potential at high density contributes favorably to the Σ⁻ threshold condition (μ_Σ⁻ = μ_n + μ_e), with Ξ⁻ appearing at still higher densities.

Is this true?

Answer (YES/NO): YES